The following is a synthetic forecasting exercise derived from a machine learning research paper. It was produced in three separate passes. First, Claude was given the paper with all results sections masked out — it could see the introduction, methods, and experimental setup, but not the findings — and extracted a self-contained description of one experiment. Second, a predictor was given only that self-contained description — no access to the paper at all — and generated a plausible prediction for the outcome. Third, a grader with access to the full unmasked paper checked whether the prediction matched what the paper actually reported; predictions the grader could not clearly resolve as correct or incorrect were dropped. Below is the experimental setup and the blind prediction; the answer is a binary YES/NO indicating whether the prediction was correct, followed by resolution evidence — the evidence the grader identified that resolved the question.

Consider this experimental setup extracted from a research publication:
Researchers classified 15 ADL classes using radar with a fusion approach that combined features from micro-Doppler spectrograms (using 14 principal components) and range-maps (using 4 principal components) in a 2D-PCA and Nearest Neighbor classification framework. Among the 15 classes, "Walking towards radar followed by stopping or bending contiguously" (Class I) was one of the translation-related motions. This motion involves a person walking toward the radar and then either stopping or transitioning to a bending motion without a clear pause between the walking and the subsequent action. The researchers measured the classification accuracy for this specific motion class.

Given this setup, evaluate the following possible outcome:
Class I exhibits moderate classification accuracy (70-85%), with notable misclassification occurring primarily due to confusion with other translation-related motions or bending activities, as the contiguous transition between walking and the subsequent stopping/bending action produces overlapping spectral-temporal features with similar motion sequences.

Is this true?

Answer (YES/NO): NO